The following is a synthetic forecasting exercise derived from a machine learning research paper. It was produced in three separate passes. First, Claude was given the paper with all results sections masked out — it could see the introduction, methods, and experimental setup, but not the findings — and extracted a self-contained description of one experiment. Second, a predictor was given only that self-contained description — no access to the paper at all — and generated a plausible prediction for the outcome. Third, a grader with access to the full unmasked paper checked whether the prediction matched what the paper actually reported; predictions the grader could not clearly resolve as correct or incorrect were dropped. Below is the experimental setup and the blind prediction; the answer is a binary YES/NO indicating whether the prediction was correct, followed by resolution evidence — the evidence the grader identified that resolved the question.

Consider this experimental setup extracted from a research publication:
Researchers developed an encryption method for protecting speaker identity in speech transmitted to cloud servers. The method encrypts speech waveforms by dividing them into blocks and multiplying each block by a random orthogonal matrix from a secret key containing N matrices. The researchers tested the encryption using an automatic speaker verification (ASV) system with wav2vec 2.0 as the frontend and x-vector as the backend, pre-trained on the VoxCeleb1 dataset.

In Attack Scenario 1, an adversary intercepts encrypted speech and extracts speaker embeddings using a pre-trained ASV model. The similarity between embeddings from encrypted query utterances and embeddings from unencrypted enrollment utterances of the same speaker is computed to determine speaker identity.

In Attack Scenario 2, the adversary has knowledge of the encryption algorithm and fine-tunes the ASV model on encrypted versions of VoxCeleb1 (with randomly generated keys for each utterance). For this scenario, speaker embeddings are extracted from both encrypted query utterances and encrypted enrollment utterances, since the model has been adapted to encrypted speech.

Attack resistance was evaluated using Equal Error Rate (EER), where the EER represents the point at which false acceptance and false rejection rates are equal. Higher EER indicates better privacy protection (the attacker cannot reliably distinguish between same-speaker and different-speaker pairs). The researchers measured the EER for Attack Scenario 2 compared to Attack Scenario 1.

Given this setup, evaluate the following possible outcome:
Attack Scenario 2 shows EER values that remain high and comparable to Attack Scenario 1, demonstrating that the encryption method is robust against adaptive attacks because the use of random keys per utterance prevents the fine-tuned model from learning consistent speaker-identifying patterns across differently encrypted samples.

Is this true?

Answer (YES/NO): NO